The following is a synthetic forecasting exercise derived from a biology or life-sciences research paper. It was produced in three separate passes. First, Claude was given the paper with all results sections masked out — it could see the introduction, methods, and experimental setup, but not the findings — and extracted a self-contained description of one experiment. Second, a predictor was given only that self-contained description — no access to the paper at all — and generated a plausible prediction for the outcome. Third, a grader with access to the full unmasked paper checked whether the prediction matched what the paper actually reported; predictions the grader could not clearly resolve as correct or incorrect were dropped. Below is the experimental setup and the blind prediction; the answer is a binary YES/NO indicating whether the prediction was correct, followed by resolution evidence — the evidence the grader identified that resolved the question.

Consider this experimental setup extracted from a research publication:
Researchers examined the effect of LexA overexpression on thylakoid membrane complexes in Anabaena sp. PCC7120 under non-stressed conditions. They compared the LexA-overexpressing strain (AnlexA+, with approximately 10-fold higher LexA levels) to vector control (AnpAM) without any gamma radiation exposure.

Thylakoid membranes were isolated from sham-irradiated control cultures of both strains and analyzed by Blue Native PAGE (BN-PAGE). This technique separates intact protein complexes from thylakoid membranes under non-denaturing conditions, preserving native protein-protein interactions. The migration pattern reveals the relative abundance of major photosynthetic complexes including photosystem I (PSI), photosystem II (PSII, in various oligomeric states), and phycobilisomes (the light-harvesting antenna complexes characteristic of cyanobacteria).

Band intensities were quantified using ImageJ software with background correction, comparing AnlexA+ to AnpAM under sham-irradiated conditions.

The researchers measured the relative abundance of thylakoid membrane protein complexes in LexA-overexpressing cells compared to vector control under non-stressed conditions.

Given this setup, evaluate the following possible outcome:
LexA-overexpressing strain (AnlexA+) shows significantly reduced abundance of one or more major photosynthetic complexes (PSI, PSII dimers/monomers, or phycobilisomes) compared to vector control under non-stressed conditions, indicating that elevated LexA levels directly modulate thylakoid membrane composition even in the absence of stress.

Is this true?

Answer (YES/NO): YES